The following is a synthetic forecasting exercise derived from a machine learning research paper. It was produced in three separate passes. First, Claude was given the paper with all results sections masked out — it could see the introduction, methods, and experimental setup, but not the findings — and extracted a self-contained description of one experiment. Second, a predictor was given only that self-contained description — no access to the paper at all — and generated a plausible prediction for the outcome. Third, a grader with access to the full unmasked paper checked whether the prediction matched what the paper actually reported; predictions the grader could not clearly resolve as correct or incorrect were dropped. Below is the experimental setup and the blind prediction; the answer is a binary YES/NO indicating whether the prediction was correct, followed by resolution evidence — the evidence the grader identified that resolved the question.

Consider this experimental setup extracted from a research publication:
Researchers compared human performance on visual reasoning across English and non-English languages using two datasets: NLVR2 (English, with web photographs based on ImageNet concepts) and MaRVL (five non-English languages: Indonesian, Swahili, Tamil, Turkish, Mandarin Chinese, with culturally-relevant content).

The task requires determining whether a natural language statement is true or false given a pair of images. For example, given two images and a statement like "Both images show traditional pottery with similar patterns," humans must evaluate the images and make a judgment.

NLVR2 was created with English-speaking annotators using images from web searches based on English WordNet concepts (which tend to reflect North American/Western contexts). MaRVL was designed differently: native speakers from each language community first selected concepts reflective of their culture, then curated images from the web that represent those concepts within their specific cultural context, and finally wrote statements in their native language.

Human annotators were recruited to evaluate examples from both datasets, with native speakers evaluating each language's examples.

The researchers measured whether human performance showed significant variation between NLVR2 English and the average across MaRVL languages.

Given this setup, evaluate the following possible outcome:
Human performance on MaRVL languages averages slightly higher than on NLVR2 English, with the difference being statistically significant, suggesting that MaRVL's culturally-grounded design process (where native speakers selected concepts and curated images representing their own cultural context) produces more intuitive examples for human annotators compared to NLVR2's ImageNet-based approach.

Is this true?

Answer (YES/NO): NO